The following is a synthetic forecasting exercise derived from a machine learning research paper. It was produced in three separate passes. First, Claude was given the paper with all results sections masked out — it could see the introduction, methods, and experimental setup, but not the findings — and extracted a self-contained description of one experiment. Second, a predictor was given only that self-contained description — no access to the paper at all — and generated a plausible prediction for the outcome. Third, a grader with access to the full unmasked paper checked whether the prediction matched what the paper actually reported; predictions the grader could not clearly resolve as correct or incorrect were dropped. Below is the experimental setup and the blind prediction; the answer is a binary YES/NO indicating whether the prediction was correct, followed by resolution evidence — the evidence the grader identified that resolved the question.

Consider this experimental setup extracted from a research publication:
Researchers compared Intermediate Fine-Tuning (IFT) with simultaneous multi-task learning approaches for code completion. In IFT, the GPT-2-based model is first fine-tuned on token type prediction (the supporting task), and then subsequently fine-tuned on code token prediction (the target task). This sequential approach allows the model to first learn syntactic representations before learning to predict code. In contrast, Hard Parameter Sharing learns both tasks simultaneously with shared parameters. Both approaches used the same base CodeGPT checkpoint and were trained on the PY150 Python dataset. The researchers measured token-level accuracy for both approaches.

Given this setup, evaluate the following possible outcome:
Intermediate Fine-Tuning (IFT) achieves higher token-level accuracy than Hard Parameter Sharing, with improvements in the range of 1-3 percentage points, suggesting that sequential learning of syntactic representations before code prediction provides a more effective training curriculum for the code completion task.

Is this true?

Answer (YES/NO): NO